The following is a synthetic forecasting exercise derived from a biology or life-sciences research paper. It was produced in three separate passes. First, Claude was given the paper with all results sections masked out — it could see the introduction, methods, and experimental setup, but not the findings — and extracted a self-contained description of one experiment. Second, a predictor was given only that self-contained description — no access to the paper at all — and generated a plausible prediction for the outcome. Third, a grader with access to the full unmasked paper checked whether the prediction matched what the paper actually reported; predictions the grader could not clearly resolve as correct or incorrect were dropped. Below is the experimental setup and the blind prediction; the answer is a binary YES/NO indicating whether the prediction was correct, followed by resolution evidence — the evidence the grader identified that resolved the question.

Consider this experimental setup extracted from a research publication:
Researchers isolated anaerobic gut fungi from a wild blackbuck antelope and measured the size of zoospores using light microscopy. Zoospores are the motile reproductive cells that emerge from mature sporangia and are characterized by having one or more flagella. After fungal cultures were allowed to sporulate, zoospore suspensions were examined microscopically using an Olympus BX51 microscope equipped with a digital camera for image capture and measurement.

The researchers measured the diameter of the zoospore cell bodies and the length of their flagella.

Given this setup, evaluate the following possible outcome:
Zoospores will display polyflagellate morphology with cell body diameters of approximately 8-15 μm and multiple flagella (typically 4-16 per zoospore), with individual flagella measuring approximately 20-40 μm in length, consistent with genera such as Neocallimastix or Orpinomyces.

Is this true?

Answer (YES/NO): NO